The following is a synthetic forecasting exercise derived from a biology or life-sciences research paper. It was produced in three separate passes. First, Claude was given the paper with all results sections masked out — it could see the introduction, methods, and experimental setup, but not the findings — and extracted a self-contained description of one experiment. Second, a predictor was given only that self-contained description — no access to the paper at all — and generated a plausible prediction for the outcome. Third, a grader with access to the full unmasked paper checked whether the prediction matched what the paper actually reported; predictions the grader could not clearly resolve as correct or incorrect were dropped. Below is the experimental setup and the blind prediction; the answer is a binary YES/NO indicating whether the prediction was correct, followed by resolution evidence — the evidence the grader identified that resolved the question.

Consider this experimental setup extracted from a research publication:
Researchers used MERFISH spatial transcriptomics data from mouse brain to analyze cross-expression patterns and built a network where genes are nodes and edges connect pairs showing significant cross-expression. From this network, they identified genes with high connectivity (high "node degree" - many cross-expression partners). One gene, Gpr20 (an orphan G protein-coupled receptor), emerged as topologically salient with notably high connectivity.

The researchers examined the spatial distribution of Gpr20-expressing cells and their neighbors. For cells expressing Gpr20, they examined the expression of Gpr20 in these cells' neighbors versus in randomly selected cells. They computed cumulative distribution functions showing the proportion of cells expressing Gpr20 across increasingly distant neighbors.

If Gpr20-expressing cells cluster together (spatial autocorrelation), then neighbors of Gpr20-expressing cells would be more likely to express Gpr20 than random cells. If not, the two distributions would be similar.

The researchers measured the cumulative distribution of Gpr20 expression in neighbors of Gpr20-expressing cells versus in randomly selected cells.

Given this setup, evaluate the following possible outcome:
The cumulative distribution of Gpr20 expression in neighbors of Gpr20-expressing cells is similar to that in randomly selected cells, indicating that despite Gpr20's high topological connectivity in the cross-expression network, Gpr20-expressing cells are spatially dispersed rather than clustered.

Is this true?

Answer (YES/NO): NO